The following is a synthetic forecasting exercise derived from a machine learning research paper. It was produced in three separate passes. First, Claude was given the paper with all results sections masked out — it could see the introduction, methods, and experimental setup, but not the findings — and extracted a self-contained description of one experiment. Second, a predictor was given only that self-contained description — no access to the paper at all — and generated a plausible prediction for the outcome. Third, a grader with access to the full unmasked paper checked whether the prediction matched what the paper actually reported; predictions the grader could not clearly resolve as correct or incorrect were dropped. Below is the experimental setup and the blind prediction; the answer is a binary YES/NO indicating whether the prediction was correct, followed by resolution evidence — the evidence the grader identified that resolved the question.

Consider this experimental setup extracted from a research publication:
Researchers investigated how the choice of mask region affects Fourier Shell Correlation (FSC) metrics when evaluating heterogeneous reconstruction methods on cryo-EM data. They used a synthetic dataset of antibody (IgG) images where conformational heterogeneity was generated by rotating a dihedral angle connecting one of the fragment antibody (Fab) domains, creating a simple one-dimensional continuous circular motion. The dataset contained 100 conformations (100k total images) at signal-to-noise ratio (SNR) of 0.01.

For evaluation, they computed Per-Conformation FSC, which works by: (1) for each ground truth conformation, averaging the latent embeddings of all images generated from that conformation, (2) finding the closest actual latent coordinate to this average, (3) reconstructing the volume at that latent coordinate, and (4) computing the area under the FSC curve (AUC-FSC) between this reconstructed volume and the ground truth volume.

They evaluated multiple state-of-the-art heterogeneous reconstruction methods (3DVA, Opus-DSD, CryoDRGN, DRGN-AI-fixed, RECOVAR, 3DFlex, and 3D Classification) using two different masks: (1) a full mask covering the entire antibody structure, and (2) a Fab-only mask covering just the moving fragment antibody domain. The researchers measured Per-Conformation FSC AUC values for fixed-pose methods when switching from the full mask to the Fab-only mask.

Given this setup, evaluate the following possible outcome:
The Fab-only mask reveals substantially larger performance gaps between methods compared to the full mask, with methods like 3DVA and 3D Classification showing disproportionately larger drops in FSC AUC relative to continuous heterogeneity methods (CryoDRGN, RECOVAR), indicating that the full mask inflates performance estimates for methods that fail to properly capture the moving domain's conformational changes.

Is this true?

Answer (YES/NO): NO